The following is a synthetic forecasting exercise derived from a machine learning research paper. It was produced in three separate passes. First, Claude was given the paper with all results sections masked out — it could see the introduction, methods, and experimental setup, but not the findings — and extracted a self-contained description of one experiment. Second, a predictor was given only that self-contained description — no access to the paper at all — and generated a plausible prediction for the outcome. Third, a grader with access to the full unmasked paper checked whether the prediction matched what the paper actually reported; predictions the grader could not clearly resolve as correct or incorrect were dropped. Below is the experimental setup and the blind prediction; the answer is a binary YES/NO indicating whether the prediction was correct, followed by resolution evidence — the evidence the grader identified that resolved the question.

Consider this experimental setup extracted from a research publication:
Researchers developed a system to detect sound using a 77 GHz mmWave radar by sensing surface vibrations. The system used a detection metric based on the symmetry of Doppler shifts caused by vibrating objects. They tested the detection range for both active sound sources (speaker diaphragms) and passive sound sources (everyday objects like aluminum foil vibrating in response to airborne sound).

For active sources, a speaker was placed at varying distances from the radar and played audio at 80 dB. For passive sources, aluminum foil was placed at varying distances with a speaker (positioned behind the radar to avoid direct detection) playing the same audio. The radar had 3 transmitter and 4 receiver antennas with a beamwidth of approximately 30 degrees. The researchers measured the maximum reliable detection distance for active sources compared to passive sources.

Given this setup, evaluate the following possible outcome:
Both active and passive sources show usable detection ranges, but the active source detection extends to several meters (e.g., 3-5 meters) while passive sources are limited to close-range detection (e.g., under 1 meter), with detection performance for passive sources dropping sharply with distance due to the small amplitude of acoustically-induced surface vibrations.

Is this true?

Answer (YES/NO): NO